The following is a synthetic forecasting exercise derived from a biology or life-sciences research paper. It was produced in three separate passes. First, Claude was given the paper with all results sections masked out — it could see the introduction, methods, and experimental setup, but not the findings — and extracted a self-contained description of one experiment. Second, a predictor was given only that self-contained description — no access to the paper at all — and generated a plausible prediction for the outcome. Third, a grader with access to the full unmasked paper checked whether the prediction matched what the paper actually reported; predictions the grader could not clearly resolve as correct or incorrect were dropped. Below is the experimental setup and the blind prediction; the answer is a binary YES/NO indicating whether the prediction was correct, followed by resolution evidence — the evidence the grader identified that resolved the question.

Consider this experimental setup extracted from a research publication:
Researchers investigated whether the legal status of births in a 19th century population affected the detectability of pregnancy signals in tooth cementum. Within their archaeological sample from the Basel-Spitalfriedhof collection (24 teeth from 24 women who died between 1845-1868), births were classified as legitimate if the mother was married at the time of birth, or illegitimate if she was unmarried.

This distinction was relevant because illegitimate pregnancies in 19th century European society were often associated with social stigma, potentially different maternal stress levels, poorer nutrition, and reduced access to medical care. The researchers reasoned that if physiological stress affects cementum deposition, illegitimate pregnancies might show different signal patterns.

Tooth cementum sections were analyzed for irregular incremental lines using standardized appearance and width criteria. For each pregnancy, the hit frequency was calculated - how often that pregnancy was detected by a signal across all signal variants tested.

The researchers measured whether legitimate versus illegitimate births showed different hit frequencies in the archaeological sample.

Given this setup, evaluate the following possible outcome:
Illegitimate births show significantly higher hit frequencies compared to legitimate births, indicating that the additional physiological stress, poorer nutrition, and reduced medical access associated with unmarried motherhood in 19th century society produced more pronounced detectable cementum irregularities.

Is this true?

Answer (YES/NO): NO